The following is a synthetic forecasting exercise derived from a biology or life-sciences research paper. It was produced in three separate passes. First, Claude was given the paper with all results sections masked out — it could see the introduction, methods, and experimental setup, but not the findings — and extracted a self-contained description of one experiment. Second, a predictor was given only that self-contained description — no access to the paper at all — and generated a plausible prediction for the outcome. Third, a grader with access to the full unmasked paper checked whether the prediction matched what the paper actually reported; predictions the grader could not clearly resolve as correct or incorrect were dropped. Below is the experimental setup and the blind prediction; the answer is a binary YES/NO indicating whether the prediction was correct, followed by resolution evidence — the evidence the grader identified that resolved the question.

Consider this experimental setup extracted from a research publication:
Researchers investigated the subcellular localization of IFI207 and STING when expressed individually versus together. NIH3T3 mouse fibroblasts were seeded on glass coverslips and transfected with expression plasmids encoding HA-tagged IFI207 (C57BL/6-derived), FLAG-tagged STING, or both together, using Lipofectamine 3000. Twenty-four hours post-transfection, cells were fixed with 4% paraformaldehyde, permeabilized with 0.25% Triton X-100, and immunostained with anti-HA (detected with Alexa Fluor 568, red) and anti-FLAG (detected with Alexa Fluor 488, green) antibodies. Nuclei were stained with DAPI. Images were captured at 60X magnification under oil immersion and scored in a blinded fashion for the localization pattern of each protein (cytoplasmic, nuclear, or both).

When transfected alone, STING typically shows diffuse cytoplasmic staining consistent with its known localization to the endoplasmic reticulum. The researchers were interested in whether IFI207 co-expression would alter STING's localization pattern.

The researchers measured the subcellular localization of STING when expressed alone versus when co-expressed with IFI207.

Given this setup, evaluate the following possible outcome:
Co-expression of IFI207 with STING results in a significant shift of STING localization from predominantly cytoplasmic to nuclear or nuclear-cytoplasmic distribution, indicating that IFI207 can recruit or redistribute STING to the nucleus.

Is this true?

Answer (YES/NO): NO